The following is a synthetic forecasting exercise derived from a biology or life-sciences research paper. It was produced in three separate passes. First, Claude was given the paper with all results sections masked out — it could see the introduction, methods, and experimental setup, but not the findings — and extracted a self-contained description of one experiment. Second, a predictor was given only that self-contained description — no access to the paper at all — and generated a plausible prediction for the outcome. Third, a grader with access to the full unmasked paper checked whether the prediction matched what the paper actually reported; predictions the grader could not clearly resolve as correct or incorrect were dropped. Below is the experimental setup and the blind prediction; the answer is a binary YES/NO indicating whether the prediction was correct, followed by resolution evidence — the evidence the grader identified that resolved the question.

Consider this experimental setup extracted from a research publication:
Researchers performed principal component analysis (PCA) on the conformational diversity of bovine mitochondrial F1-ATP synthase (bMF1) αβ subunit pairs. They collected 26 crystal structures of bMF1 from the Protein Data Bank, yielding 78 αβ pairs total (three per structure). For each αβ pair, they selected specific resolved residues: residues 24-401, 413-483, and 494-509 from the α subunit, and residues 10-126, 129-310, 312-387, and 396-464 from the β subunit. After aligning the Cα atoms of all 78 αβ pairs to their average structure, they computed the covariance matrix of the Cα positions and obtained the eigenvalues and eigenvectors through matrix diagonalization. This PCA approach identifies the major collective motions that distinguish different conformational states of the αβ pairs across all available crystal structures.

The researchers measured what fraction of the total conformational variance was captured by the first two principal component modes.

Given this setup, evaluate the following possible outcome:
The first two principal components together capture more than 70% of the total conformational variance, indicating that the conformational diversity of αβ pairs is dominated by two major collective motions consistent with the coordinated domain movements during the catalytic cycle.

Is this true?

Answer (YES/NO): YES